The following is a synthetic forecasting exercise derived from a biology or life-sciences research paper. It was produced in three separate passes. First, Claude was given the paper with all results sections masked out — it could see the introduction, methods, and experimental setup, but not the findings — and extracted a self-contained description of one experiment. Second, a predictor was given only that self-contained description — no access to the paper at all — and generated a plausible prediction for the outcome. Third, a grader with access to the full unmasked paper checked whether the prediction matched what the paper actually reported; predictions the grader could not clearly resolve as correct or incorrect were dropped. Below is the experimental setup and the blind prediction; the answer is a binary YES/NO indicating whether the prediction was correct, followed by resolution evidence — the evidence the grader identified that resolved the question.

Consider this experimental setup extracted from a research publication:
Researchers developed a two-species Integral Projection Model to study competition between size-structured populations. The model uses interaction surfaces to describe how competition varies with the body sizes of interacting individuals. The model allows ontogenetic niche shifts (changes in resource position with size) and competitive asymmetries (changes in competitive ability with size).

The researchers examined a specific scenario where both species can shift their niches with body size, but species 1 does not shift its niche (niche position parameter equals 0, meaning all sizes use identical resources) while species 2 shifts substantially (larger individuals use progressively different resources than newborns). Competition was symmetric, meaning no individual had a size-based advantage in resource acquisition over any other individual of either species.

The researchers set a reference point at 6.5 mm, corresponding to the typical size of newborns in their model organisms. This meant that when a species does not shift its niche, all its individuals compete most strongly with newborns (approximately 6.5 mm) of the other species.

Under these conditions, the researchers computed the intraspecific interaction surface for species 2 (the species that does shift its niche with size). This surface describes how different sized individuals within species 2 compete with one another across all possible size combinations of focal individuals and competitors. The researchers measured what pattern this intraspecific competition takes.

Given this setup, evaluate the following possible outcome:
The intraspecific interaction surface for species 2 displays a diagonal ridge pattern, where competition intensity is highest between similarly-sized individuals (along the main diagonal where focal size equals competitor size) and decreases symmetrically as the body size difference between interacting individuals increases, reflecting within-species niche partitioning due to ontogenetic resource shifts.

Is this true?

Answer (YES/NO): YES